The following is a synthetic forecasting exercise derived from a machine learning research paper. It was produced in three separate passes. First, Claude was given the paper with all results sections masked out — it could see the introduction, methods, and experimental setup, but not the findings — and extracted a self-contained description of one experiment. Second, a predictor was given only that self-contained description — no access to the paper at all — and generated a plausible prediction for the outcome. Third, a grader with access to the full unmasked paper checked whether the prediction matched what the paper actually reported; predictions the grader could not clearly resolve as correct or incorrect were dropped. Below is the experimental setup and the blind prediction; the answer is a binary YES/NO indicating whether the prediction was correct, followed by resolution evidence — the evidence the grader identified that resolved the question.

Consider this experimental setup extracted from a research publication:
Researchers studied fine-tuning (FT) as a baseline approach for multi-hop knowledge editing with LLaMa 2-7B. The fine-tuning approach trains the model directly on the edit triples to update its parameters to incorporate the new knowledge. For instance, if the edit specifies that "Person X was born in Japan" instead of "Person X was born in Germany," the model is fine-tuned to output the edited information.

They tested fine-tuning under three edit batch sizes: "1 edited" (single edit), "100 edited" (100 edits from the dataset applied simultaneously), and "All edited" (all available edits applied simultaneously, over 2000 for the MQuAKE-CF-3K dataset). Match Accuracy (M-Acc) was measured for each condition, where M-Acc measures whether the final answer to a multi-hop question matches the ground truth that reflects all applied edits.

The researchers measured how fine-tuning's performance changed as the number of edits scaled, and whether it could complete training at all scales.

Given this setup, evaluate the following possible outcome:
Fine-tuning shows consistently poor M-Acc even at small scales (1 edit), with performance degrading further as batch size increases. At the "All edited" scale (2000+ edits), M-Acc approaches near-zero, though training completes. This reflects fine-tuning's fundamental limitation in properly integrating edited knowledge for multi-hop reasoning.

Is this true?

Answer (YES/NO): NO